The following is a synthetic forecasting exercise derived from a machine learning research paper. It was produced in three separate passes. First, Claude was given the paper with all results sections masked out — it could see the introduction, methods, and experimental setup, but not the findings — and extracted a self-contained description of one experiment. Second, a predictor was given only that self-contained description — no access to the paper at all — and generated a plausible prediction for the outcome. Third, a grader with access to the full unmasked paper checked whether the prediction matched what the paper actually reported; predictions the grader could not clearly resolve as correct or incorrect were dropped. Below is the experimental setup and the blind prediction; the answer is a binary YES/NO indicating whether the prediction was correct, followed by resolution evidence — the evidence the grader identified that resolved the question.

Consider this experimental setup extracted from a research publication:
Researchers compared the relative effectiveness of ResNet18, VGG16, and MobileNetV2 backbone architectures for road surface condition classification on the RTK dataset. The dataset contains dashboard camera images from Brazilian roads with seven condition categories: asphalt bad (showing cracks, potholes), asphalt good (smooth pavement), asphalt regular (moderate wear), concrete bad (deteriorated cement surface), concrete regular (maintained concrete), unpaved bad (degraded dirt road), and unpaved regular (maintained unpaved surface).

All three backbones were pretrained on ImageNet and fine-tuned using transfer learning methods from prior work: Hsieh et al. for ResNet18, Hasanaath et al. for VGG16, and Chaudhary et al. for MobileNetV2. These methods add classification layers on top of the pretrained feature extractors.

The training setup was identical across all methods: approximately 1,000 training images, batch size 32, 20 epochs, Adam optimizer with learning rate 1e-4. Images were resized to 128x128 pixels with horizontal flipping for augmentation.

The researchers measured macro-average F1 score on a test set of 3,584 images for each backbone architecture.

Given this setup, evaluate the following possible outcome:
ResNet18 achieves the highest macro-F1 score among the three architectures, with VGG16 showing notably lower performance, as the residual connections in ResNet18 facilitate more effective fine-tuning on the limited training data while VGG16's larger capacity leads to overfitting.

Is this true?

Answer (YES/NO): NO